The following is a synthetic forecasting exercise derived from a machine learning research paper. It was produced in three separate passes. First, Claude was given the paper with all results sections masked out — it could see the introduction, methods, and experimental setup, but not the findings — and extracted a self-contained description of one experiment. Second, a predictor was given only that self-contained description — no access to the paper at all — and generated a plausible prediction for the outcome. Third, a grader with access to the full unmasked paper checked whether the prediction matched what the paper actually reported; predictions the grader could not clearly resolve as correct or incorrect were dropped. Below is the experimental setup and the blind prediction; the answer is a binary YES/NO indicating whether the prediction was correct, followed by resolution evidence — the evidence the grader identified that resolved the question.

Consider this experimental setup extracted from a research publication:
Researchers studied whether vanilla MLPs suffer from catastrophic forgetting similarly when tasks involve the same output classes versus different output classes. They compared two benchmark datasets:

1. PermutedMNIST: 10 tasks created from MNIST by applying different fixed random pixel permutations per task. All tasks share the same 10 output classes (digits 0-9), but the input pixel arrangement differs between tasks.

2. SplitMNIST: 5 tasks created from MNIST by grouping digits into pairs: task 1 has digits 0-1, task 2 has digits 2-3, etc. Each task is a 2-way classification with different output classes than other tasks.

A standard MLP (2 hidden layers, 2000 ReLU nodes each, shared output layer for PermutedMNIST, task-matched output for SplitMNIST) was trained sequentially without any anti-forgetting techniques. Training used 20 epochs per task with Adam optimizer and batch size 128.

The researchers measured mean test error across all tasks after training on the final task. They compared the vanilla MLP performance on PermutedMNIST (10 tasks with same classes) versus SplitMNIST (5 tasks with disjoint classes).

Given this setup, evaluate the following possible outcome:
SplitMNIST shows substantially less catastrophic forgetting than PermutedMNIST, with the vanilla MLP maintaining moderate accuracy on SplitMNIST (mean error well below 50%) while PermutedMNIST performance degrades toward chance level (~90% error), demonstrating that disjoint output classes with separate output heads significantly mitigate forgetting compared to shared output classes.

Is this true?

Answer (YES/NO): NO